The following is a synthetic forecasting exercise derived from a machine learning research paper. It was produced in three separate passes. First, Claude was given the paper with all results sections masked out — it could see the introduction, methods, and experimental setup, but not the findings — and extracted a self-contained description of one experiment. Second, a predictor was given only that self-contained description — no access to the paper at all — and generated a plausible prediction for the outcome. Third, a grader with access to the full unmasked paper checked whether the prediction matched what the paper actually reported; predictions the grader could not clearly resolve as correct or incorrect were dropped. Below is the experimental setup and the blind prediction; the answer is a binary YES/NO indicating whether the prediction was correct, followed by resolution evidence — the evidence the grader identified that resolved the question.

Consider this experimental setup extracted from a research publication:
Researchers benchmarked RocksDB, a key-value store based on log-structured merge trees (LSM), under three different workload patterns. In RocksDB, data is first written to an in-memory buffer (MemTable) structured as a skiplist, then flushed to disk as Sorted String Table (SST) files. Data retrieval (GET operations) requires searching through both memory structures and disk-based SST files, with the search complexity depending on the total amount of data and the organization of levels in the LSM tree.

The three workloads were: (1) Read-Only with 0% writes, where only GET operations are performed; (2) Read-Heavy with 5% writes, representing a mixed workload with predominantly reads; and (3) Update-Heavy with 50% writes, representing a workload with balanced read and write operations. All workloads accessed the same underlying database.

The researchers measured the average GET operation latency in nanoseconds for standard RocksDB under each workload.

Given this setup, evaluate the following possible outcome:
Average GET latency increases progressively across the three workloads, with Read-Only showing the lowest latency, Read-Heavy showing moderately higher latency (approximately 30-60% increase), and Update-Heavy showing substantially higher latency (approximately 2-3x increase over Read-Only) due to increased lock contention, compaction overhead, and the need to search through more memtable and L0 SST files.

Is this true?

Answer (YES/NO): NO